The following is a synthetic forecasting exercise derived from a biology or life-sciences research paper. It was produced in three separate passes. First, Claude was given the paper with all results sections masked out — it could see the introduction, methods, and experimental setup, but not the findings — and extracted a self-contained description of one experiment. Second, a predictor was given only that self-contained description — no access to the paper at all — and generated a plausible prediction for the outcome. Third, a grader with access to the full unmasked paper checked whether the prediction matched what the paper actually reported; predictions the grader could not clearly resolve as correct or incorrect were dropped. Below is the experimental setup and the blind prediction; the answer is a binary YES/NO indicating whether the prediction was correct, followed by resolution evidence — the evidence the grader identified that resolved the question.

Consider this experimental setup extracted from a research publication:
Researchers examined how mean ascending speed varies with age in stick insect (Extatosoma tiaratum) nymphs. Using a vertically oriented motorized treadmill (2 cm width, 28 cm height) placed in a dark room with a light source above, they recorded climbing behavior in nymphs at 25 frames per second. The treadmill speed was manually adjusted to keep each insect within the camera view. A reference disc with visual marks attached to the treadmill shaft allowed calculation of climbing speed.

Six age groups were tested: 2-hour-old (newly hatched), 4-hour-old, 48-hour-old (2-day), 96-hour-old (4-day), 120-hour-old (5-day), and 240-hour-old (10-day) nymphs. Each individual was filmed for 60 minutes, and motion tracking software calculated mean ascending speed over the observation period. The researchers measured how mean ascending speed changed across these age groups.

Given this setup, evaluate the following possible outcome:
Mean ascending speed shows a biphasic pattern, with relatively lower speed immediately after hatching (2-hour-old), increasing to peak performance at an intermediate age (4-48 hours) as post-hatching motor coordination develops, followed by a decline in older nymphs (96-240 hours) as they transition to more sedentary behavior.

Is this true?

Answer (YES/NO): YES